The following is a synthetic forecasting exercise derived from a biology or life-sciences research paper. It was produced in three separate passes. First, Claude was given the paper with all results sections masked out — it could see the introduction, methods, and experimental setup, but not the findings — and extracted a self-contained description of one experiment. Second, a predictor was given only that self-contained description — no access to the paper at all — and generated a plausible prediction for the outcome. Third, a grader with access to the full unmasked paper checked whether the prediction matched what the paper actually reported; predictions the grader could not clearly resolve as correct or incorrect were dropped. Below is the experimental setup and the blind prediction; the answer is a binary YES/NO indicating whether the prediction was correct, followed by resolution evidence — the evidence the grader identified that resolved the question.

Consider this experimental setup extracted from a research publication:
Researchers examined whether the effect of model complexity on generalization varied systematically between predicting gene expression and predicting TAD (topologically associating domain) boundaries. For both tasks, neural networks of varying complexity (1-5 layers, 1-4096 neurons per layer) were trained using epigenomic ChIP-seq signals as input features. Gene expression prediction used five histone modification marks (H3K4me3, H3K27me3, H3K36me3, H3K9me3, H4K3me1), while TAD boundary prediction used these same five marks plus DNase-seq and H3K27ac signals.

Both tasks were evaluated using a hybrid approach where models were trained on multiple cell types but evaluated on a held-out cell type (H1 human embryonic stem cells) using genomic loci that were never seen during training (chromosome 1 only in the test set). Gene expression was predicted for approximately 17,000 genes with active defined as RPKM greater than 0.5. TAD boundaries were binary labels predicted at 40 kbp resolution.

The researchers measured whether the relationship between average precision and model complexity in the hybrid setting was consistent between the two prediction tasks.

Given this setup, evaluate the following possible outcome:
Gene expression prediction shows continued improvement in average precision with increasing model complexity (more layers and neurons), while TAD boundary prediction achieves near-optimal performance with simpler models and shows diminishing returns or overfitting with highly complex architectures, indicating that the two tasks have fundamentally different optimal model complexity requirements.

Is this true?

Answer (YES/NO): NO